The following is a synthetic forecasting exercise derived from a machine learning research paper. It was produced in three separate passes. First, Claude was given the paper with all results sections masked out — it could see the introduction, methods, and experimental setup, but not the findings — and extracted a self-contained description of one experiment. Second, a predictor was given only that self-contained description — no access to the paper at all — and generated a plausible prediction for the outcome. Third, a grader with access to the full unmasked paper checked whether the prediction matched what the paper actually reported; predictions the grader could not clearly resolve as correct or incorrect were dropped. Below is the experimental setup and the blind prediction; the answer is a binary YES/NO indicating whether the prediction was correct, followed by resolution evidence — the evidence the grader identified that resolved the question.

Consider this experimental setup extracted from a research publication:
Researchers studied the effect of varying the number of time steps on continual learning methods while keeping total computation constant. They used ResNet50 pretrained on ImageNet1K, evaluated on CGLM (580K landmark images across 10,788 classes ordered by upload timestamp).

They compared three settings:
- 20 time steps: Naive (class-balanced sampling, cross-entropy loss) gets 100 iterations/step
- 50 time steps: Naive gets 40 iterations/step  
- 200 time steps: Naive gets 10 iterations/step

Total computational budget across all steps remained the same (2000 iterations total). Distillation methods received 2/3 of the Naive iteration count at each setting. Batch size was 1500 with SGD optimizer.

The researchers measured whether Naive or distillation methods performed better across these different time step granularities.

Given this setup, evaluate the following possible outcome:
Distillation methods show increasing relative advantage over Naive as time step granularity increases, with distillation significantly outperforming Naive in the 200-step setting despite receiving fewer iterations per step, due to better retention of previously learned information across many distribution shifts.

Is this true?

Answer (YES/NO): NO